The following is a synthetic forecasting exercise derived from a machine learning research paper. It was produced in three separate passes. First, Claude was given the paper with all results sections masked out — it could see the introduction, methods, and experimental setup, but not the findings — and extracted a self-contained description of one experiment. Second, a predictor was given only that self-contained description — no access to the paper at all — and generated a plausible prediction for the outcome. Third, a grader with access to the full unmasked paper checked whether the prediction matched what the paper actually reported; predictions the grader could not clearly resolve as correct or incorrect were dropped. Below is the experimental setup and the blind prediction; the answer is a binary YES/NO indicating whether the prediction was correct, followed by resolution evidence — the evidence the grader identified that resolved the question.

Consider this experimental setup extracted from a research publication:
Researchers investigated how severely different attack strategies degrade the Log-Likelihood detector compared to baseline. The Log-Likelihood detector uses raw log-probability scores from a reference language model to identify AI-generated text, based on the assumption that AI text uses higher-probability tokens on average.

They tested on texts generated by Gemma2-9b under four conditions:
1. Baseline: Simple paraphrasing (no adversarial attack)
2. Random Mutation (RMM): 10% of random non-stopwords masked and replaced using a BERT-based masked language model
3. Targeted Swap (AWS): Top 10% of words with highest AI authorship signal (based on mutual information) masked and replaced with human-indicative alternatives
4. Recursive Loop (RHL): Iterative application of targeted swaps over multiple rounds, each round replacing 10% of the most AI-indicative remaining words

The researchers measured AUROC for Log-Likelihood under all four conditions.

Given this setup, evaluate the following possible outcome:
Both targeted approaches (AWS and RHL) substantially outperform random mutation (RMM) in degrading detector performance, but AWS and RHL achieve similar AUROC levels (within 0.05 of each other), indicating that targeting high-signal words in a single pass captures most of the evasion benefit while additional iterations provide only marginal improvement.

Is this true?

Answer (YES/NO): YES